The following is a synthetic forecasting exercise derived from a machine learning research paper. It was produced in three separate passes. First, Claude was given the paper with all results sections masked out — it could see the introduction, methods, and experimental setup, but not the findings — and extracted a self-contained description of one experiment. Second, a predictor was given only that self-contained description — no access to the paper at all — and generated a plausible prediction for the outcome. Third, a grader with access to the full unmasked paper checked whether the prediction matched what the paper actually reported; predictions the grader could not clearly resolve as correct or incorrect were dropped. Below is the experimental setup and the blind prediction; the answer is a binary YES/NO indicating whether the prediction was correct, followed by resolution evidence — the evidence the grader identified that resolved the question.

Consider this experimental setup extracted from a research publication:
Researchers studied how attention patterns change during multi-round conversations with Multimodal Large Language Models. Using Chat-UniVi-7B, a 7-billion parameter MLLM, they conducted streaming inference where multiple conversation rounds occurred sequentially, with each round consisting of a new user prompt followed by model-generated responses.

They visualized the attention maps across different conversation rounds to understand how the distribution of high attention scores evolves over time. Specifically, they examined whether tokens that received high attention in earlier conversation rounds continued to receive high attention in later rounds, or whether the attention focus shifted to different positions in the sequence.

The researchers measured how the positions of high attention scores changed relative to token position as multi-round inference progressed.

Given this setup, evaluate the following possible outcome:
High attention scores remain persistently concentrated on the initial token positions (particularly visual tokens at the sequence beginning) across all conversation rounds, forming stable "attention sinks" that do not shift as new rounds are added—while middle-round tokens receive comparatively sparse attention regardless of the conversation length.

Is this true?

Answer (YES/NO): NO